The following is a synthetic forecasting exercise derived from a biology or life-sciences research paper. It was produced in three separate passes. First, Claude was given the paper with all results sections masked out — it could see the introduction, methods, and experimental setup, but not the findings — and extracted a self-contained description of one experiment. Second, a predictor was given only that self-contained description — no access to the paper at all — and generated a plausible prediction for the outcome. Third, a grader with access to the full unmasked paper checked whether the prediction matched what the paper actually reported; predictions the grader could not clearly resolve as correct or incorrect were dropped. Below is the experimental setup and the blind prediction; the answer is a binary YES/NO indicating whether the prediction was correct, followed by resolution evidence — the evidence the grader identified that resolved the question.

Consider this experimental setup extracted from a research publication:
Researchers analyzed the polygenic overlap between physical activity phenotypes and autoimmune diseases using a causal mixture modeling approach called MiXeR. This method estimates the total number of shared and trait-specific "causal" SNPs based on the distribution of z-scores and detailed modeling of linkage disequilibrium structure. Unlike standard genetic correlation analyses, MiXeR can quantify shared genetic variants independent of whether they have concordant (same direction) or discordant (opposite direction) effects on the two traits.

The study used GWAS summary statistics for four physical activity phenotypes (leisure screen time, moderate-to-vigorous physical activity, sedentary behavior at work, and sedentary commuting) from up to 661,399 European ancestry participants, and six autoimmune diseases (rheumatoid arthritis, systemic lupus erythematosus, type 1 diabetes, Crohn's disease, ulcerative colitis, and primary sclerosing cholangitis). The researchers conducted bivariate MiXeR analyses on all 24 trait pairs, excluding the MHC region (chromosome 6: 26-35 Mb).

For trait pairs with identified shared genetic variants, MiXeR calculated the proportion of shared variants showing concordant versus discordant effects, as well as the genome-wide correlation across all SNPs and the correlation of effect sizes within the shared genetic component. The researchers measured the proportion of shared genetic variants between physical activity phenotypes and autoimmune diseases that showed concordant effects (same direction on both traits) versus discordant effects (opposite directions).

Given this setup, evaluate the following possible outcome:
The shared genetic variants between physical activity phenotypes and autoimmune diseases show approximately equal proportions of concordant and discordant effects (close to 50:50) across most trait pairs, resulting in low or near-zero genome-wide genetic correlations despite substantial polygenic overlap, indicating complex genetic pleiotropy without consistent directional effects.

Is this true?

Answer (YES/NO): NO